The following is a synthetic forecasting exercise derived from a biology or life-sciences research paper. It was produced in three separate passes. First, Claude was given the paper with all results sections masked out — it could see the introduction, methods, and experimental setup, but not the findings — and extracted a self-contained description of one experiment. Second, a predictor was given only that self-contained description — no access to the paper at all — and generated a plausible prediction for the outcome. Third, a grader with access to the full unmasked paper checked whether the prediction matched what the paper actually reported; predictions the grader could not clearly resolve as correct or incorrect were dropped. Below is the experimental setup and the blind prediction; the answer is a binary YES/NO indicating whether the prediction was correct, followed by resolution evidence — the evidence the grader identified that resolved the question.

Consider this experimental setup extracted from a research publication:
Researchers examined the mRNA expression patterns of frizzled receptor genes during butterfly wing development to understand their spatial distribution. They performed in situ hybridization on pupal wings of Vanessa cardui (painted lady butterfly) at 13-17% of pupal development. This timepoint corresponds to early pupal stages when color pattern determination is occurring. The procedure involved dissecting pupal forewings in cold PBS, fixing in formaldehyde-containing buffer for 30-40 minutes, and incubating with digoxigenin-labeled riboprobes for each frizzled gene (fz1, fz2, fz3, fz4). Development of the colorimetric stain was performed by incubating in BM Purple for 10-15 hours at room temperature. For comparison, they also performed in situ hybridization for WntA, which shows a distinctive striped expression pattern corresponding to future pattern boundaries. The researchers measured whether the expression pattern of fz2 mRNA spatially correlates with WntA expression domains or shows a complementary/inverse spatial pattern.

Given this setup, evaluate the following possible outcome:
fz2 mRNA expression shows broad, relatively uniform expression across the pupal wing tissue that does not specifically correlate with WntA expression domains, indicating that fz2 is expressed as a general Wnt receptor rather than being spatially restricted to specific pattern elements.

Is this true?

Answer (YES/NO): NO